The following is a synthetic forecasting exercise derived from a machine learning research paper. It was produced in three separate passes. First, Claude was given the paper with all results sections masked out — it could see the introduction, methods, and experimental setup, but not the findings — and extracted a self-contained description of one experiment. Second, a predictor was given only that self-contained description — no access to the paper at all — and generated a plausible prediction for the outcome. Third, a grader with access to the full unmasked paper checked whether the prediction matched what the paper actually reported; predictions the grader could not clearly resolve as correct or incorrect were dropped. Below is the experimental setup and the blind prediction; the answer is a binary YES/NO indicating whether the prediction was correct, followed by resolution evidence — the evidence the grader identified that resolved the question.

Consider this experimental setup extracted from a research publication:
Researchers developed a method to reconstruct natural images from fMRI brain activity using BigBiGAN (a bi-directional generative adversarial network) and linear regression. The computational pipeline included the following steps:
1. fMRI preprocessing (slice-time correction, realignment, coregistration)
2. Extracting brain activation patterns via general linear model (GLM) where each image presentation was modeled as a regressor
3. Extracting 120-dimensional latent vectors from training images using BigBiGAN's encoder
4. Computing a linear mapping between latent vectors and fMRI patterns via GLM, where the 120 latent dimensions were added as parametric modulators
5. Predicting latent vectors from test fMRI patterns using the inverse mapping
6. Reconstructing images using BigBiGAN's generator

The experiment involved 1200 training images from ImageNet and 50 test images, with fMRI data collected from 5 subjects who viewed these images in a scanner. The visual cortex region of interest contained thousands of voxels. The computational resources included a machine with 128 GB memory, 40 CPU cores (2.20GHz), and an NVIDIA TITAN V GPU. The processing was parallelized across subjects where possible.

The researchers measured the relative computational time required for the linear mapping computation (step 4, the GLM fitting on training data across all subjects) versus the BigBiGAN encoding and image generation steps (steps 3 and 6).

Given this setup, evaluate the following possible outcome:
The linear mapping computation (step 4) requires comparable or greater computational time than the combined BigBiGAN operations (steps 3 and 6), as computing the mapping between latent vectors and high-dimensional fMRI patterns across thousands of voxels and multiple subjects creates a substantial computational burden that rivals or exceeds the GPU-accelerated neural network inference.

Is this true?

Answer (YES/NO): YES